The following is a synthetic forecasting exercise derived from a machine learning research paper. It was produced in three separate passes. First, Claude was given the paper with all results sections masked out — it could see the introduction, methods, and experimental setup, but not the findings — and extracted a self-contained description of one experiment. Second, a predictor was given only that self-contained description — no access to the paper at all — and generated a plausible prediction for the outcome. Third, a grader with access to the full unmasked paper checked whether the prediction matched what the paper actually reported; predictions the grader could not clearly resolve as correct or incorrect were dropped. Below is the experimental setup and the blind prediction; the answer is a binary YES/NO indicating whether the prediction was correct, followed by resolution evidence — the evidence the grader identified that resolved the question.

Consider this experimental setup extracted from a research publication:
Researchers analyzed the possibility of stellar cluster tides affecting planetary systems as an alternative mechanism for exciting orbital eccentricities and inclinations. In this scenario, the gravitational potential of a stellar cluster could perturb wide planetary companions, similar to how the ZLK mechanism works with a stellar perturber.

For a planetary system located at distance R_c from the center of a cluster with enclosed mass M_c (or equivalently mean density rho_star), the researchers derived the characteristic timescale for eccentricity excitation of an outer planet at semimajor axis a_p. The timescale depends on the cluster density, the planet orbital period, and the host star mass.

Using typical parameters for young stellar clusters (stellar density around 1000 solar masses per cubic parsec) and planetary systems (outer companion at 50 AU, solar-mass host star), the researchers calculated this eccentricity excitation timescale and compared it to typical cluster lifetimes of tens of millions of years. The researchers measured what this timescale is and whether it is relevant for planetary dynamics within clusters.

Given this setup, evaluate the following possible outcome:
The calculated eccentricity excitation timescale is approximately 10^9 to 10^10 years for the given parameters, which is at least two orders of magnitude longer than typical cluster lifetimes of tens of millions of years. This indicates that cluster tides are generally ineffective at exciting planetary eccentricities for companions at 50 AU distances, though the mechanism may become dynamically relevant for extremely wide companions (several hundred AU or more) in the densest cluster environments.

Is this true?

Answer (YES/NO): NO